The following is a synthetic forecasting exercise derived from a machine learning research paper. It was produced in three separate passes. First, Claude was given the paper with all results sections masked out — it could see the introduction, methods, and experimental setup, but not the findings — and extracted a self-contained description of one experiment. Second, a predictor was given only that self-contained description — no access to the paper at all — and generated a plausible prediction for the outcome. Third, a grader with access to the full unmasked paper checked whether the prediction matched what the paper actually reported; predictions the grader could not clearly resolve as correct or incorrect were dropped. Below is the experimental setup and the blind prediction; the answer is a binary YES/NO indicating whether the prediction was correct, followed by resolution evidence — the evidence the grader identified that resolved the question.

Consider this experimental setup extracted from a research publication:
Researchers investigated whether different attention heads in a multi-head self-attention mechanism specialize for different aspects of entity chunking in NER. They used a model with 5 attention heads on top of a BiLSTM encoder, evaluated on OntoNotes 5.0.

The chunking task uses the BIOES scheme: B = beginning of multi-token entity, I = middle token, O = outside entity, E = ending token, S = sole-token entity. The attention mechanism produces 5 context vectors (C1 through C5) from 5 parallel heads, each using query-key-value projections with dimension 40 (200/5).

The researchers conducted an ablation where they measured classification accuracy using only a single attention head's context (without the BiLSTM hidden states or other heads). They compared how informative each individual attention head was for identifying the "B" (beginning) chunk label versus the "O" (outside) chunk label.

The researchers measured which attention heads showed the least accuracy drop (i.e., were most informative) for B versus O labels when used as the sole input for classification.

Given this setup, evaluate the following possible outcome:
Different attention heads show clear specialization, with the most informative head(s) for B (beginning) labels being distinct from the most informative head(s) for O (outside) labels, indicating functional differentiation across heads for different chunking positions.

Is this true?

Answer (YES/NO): YES